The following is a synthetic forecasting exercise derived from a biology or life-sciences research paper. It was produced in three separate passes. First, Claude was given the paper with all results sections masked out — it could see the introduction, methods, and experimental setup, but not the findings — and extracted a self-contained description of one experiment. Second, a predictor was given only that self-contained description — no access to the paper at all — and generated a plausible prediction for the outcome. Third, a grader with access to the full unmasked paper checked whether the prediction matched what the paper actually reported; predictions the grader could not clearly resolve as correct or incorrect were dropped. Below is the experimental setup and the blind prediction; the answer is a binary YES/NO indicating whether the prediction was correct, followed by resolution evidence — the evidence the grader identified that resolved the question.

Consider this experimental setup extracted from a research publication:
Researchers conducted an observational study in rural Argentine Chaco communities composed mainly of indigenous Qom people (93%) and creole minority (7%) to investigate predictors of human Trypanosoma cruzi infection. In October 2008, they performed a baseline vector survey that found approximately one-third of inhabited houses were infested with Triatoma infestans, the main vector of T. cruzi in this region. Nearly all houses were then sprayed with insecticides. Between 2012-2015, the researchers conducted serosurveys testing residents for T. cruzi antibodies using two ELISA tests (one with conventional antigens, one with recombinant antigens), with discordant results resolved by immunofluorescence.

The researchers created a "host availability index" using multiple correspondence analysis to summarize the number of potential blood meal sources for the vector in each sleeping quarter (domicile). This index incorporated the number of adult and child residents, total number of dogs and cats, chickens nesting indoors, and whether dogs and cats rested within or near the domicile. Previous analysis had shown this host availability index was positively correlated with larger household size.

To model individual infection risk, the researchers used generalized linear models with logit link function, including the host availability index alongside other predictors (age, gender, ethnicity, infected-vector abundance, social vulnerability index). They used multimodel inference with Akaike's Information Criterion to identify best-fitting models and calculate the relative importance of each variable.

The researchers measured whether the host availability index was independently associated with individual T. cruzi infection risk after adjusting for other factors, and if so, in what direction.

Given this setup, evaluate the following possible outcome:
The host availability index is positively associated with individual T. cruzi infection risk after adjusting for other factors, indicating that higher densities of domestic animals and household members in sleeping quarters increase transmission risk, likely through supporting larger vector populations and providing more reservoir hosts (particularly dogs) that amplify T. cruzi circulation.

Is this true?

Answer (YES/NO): NO